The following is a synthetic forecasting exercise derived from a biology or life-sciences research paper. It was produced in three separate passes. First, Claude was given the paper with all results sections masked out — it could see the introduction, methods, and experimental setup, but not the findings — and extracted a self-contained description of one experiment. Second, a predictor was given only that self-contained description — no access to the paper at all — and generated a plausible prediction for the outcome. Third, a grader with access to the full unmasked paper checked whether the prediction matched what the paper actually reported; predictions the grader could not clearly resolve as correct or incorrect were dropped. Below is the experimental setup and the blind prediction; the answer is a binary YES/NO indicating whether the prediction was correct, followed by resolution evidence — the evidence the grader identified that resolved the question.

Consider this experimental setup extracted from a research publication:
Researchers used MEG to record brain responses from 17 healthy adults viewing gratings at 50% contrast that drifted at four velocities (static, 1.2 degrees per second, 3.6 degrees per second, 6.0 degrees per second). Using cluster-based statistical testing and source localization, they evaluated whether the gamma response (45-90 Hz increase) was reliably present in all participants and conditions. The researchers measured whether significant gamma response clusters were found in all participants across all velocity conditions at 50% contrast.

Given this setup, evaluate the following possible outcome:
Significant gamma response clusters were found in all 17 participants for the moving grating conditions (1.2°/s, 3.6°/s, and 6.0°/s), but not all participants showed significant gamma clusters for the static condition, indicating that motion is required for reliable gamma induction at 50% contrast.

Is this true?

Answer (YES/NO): NO